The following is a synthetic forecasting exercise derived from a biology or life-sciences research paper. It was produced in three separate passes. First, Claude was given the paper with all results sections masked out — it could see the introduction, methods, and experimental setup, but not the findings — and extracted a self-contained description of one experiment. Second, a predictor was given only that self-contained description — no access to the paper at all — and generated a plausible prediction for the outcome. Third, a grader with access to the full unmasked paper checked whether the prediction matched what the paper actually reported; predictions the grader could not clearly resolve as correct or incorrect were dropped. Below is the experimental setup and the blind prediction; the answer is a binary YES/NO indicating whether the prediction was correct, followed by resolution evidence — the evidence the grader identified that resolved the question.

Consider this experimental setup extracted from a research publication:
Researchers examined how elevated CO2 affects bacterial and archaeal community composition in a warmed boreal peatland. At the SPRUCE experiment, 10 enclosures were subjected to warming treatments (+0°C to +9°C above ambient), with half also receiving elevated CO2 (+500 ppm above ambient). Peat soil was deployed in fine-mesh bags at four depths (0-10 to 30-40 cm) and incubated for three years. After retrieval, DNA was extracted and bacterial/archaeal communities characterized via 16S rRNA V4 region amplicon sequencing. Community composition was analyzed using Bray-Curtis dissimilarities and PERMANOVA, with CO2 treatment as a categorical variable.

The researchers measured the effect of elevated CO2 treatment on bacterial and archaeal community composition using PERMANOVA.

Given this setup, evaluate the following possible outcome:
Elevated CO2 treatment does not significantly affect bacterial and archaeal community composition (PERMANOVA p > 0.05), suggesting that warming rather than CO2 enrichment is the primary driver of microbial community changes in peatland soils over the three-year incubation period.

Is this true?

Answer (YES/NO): NO